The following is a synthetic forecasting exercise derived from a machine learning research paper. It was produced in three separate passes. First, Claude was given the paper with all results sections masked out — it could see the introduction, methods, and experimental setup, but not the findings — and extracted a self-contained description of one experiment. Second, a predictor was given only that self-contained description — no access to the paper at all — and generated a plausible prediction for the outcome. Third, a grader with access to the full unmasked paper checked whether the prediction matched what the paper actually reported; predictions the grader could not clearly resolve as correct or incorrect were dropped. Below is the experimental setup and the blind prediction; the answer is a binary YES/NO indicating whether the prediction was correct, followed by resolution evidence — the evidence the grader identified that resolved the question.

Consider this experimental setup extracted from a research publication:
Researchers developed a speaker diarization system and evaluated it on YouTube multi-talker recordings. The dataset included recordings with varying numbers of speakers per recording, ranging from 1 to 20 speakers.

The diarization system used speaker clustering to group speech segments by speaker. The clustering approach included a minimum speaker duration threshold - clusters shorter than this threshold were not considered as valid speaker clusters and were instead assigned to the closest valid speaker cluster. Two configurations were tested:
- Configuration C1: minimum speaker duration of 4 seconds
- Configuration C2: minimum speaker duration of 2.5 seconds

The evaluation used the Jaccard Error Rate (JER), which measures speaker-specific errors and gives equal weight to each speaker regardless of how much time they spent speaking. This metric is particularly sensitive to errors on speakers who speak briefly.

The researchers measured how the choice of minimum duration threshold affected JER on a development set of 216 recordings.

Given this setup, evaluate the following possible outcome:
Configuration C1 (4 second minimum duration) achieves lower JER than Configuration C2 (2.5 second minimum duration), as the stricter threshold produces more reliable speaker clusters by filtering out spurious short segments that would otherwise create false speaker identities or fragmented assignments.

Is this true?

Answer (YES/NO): NO